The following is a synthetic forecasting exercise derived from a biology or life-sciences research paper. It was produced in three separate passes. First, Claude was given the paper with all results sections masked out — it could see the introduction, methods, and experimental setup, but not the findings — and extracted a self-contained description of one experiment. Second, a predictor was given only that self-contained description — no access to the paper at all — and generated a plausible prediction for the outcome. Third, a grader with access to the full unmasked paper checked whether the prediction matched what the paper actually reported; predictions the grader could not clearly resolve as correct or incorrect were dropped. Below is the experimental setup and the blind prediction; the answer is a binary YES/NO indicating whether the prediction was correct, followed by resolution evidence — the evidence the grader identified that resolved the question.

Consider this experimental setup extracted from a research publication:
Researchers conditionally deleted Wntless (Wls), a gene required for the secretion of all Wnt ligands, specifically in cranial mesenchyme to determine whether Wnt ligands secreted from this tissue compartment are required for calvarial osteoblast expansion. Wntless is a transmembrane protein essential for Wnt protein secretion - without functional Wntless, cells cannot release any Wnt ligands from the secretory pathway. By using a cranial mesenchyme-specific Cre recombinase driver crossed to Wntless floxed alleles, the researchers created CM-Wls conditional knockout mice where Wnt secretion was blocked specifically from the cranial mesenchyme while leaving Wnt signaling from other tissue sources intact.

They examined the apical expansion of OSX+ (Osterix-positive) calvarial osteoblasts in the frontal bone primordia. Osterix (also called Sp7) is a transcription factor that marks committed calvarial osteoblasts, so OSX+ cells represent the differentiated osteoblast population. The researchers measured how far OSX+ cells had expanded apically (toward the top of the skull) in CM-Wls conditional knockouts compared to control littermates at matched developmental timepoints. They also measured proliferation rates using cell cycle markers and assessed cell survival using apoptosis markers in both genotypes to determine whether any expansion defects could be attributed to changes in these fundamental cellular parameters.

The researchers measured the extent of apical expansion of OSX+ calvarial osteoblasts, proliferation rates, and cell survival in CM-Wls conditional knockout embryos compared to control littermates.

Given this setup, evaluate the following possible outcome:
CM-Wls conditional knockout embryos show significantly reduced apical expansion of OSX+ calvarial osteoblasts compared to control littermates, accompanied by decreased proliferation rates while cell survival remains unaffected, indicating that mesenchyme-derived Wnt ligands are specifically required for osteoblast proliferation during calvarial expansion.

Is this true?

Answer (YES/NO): NO